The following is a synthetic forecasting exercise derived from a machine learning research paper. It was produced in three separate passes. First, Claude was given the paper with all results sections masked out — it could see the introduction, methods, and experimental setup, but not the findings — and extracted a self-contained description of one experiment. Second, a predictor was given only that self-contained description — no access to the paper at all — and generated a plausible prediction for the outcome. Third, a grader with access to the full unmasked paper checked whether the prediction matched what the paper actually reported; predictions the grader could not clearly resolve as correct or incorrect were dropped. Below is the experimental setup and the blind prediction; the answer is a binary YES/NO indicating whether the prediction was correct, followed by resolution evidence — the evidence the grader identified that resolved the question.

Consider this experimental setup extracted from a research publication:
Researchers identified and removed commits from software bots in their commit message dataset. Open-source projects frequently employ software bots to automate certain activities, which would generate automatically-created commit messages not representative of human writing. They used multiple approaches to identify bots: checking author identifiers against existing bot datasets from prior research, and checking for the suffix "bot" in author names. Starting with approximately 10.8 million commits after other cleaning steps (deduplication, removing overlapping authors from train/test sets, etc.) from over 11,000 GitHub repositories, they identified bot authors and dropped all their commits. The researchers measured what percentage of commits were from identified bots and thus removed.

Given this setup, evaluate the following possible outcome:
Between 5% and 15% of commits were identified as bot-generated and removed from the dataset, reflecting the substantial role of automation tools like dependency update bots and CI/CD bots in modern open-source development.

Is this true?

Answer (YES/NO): NO